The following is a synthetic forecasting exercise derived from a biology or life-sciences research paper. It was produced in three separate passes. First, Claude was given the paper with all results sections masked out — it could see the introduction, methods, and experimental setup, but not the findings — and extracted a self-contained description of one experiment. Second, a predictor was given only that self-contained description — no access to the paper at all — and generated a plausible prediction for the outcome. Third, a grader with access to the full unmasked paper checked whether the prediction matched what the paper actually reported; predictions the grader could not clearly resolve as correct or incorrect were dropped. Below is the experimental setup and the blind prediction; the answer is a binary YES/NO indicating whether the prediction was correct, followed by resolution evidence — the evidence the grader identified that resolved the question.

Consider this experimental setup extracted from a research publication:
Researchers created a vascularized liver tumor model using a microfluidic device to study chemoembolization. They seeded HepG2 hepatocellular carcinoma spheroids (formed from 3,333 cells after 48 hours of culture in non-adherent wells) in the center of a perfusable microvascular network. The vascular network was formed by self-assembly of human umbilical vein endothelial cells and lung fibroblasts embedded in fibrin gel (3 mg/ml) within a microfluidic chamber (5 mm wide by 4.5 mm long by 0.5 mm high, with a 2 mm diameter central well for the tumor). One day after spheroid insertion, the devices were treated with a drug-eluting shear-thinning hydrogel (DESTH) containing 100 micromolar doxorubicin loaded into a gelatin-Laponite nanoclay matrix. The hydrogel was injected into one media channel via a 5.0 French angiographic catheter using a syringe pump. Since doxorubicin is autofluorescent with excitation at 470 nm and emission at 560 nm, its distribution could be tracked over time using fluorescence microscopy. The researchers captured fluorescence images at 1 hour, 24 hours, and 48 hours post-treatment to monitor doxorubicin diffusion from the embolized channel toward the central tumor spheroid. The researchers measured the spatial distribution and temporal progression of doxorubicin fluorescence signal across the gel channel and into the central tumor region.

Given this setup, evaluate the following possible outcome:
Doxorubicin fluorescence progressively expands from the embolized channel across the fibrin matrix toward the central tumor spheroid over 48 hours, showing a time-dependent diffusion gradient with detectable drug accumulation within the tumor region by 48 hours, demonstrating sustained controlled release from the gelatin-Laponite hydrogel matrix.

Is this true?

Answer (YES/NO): YES